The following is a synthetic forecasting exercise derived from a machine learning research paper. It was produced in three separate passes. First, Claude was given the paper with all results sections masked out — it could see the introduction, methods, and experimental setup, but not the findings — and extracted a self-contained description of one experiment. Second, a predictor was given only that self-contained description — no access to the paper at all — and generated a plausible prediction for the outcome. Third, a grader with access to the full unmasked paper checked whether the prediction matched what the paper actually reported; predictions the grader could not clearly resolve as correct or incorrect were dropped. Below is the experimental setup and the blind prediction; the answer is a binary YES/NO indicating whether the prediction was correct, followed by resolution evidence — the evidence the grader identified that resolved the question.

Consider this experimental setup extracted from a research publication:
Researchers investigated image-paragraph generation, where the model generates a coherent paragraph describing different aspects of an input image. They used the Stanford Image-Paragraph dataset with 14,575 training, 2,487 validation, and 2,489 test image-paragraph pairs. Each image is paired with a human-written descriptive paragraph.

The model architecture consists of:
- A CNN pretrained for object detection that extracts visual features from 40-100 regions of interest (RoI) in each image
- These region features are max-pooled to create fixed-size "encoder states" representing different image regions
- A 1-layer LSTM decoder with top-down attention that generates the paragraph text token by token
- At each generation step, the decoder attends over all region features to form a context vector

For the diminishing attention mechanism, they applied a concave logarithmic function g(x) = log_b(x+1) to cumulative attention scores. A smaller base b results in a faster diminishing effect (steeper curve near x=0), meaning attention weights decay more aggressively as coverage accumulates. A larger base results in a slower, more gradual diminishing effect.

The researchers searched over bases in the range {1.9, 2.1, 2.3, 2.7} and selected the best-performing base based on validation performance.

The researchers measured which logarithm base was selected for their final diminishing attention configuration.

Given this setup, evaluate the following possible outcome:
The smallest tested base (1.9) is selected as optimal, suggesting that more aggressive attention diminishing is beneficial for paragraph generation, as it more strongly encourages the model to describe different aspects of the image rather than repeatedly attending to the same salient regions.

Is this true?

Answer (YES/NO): YES